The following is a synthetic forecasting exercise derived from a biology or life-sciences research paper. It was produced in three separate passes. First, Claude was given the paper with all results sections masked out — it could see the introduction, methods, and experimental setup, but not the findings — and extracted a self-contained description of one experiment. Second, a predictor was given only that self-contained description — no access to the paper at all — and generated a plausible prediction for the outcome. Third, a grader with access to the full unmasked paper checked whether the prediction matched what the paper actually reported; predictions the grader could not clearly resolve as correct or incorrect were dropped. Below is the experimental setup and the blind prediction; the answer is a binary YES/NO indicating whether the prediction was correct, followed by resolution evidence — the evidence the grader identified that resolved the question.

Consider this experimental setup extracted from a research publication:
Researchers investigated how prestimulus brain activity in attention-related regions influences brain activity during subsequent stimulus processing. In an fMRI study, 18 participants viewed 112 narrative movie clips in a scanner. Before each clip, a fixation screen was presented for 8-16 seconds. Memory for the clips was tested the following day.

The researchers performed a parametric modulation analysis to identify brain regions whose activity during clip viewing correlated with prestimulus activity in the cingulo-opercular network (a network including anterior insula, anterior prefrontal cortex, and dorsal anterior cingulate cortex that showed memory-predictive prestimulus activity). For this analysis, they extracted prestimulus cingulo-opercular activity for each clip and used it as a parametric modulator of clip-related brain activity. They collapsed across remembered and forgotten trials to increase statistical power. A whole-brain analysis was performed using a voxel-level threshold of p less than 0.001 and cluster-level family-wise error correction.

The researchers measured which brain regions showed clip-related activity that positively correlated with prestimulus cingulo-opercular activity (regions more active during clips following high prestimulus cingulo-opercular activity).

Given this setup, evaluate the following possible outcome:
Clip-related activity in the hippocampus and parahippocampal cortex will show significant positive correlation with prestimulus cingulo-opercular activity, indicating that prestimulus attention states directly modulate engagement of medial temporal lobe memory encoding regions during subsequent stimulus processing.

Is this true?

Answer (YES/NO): NO